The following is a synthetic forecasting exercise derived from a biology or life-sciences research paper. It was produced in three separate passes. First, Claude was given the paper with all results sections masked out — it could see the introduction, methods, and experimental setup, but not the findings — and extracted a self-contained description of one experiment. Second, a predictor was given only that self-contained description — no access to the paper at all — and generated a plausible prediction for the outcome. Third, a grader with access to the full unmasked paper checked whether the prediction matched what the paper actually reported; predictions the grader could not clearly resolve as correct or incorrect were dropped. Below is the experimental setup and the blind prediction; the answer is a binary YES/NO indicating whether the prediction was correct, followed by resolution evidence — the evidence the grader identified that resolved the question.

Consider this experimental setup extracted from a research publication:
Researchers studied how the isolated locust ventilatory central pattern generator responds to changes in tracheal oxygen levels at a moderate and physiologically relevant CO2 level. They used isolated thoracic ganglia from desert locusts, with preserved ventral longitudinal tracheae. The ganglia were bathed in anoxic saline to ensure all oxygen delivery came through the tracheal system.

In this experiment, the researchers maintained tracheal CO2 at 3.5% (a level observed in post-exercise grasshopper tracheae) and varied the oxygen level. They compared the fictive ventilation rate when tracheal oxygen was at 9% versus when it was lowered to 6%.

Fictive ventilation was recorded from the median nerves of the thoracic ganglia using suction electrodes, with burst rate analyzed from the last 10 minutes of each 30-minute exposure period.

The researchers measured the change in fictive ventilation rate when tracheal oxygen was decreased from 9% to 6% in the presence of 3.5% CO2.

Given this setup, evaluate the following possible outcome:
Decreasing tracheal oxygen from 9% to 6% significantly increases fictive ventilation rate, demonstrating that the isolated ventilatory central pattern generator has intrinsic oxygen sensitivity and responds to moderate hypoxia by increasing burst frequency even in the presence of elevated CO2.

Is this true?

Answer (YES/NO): YES